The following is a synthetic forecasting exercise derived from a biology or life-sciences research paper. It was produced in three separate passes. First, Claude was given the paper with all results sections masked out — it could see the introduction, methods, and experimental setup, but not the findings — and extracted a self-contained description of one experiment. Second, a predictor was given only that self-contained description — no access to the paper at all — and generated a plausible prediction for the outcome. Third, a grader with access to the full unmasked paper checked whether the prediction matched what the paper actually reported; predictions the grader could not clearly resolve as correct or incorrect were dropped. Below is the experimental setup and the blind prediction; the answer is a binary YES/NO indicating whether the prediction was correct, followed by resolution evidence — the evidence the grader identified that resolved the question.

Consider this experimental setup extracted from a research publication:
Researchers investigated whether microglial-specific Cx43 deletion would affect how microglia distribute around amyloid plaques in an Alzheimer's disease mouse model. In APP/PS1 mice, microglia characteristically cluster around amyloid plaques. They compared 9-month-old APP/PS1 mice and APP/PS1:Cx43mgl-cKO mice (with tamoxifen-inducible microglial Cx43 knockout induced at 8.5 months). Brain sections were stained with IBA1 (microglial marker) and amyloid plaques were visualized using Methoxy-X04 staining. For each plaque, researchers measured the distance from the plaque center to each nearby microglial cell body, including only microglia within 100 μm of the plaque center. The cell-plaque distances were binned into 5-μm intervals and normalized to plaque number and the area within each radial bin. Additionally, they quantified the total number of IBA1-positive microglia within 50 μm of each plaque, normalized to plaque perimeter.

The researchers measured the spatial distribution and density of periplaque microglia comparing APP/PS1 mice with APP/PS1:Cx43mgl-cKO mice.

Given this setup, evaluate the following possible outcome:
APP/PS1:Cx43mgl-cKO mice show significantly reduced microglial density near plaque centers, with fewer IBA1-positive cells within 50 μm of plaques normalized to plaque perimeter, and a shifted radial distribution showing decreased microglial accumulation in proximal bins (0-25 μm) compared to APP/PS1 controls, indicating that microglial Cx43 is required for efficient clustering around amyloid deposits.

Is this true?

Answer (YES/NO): NO